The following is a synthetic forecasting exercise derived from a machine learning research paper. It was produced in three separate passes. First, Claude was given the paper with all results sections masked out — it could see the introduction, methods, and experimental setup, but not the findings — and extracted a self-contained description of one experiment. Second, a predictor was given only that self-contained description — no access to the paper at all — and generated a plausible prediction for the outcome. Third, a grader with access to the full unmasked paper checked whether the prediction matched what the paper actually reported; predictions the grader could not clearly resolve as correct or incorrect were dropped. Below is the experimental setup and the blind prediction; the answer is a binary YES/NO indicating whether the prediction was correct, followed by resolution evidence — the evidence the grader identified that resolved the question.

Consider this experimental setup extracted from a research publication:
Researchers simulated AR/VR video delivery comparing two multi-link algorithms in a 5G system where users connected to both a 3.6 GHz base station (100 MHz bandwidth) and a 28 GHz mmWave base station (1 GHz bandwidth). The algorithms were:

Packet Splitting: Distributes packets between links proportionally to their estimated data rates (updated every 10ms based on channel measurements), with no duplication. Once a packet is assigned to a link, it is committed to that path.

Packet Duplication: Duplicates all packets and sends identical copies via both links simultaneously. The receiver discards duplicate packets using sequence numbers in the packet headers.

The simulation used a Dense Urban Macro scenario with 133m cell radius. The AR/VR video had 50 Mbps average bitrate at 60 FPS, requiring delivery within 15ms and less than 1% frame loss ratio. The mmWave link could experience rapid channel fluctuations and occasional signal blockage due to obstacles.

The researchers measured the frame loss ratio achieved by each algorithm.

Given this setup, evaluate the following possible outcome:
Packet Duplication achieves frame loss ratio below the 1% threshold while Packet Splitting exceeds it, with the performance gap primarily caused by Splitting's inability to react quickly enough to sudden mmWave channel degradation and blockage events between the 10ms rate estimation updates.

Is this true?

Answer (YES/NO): NO